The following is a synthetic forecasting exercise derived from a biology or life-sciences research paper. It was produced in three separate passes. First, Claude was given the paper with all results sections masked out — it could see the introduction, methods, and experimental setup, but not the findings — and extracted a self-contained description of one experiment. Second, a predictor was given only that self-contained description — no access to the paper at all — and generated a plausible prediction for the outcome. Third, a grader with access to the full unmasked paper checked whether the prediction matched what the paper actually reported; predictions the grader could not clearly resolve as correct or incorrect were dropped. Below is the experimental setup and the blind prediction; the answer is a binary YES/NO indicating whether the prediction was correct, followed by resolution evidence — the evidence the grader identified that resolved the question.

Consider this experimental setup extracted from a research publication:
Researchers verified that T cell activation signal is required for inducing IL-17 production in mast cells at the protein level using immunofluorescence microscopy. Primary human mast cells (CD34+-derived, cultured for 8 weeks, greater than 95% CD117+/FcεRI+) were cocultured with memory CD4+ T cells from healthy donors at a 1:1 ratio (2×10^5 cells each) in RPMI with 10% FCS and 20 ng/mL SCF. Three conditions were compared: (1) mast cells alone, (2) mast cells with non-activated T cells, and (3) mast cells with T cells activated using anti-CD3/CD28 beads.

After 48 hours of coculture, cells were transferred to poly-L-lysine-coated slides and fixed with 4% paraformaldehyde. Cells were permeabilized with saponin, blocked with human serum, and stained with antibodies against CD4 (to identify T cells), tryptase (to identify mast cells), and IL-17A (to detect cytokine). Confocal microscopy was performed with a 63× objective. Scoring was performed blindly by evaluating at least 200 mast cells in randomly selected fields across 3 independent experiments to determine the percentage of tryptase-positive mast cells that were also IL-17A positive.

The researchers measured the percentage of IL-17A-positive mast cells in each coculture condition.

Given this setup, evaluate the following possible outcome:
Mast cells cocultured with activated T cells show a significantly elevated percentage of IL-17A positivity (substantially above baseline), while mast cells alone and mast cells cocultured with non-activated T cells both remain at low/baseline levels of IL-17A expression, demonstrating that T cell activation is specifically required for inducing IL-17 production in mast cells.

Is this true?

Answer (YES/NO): YES